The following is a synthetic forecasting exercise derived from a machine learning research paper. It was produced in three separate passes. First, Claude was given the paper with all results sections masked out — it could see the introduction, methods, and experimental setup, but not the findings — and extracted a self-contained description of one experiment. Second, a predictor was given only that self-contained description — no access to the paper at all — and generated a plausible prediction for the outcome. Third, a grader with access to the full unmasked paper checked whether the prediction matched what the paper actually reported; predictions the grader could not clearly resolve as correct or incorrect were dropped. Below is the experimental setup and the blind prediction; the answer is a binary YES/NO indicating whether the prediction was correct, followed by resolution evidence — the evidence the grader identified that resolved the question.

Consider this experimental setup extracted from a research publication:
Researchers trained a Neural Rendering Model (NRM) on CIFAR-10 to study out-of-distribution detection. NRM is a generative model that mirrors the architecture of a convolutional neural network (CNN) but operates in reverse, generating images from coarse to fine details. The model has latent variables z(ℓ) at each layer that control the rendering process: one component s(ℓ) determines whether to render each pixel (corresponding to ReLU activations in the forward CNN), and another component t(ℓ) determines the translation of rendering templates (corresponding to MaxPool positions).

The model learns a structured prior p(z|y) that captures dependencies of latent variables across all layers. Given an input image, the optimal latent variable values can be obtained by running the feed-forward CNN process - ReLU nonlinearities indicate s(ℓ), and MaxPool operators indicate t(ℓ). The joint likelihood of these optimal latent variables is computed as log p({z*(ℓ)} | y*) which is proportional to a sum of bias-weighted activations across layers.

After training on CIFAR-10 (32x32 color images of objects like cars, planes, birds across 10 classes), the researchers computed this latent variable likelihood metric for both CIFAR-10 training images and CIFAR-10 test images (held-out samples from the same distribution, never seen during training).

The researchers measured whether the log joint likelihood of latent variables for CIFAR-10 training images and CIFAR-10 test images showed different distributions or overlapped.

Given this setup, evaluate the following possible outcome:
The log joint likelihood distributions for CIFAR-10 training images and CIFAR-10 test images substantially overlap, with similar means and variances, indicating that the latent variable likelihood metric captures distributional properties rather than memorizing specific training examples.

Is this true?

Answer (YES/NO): YES